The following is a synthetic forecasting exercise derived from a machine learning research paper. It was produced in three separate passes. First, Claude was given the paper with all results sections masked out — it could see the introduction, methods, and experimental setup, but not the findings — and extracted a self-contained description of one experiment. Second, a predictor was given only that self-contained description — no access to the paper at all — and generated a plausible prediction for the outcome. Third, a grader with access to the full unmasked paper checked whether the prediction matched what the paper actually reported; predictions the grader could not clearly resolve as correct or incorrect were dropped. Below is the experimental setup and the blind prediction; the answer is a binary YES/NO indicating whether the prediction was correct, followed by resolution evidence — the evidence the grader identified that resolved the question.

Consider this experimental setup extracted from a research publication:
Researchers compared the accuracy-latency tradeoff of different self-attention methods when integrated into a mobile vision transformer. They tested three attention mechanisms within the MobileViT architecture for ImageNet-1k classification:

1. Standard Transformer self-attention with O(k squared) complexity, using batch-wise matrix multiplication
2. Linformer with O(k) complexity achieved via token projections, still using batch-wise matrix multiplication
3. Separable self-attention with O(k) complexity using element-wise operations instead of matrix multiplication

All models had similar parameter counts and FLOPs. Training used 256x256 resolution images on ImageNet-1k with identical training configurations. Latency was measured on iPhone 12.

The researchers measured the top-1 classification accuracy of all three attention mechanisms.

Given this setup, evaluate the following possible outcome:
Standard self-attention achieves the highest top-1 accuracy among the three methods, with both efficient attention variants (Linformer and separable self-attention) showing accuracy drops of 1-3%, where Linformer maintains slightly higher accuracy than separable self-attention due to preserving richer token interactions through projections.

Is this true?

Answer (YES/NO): NO